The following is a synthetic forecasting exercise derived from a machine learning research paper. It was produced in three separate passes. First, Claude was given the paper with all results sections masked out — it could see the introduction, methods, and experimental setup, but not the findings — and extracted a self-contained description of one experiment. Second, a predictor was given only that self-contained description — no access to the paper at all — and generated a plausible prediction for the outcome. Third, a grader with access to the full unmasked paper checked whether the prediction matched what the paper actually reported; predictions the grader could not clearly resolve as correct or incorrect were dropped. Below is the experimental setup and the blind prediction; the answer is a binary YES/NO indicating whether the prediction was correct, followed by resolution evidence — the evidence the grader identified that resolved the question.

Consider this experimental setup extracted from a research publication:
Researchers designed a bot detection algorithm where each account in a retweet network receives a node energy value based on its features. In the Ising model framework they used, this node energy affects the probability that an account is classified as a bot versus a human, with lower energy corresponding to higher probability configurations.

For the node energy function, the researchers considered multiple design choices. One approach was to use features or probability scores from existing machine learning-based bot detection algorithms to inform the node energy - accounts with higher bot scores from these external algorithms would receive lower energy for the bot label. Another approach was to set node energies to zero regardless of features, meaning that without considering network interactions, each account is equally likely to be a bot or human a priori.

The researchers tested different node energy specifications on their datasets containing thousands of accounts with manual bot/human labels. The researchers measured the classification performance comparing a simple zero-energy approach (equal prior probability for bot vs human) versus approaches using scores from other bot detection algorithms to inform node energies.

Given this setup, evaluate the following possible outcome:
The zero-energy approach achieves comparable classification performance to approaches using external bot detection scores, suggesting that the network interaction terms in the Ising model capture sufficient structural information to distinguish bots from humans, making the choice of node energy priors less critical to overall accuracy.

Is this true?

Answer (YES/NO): YES